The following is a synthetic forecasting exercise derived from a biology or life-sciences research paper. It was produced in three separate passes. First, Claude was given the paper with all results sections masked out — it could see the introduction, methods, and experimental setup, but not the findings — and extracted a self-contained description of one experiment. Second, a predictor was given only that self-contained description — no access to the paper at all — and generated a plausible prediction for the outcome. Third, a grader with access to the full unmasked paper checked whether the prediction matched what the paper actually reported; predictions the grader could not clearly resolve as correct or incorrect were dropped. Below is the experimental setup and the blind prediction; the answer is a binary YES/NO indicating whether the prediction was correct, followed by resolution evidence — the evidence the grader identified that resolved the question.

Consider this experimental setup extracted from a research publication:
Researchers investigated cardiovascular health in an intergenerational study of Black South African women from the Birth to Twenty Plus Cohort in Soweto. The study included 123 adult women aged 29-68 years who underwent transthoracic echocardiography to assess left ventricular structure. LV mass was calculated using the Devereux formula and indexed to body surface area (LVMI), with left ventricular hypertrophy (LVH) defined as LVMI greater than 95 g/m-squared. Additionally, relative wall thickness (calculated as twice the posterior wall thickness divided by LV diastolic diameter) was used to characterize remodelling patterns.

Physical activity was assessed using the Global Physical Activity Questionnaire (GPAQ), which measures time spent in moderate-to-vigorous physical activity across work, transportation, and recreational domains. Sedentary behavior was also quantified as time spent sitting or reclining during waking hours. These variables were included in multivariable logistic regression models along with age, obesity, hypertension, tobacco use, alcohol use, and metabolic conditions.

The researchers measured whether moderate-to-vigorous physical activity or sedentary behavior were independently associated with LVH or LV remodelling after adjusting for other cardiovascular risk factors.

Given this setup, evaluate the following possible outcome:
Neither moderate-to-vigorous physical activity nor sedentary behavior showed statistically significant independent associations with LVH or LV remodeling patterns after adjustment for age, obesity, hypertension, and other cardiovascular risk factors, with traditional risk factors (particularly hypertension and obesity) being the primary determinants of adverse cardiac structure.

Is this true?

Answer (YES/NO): YES